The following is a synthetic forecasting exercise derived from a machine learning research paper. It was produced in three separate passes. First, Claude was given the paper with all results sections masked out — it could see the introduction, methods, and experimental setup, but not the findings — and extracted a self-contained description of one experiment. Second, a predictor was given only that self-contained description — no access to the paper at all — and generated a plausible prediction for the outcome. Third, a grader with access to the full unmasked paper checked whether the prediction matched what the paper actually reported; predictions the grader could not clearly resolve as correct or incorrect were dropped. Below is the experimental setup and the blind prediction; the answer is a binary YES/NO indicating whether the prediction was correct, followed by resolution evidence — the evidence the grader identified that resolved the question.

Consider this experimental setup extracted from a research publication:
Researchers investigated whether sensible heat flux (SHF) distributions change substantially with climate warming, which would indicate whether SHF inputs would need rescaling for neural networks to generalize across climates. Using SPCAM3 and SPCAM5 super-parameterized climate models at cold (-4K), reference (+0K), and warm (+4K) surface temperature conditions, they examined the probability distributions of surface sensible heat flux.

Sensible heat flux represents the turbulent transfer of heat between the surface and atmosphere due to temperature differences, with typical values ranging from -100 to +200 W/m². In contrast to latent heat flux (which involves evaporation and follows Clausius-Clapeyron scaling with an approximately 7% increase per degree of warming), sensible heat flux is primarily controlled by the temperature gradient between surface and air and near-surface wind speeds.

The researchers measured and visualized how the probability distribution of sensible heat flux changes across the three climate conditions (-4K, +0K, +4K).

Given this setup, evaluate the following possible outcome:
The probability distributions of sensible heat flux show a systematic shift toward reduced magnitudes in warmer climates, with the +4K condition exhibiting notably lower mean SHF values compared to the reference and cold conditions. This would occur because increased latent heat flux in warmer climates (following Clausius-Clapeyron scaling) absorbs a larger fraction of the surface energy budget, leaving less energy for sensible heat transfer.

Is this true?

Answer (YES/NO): NO